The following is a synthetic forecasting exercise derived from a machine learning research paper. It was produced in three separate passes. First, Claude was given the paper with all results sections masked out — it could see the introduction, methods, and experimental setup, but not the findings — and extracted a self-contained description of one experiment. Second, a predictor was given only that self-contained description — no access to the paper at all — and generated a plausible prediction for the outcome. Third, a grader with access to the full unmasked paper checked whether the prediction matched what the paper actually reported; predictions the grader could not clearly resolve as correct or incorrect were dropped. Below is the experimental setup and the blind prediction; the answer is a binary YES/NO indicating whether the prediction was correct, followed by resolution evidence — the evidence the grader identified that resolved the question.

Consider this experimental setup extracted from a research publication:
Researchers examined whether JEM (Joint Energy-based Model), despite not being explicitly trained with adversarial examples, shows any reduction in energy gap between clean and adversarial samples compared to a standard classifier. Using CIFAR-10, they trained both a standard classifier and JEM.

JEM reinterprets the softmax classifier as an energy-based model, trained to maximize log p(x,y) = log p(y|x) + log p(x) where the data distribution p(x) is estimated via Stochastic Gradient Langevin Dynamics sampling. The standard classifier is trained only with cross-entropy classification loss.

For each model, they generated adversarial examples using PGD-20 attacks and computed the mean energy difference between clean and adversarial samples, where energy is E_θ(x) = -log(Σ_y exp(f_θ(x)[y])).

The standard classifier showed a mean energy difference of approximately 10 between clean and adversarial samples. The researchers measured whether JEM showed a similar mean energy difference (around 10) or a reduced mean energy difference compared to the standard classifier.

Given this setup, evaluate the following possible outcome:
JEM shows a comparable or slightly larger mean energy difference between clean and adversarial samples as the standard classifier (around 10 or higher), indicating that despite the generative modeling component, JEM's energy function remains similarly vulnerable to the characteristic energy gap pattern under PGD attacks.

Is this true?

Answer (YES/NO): NO